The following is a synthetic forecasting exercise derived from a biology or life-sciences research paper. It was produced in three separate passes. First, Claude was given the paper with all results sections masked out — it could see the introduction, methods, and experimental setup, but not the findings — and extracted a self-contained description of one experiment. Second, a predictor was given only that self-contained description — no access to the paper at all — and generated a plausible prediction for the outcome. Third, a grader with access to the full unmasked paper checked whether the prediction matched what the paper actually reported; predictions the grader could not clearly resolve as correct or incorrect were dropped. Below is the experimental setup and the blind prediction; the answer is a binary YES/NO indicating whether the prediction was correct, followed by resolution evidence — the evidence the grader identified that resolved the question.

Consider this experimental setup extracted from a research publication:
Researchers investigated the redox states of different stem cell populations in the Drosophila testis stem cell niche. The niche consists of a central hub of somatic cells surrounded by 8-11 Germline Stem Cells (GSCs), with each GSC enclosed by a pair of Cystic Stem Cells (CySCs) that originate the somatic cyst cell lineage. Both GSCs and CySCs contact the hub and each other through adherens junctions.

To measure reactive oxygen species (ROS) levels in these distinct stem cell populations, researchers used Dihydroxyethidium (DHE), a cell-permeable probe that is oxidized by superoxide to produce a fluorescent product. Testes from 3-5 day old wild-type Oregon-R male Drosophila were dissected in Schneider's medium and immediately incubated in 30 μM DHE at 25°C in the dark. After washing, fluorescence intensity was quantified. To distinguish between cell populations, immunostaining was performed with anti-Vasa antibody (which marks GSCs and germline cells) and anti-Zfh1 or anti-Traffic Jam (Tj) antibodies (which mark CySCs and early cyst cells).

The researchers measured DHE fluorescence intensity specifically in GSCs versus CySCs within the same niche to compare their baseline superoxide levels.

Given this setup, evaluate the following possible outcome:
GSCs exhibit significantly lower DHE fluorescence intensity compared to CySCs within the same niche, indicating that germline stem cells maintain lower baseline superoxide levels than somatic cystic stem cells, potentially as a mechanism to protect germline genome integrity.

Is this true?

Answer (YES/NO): YES